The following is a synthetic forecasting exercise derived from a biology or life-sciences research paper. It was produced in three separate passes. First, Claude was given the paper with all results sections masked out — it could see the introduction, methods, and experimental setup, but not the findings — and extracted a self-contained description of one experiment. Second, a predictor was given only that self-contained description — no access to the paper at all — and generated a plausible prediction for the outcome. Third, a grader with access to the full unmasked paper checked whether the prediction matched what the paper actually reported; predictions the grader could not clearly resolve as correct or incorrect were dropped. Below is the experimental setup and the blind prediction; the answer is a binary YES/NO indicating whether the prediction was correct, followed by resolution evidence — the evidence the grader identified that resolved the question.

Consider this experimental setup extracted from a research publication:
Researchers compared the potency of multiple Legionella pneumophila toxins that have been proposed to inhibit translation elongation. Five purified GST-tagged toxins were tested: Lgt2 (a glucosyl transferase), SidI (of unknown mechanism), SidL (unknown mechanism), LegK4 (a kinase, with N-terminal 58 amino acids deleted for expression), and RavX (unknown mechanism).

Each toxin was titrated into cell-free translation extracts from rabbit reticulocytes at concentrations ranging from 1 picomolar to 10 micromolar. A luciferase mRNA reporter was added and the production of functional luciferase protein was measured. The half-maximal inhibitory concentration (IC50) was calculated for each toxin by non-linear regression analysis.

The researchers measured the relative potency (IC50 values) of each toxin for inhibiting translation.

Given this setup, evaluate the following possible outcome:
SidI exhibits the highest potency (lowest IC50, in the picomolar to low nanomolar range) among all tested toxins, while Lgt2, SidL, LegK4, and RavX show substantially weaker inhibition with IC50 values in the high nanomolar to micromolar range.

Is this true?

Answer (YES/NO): YES